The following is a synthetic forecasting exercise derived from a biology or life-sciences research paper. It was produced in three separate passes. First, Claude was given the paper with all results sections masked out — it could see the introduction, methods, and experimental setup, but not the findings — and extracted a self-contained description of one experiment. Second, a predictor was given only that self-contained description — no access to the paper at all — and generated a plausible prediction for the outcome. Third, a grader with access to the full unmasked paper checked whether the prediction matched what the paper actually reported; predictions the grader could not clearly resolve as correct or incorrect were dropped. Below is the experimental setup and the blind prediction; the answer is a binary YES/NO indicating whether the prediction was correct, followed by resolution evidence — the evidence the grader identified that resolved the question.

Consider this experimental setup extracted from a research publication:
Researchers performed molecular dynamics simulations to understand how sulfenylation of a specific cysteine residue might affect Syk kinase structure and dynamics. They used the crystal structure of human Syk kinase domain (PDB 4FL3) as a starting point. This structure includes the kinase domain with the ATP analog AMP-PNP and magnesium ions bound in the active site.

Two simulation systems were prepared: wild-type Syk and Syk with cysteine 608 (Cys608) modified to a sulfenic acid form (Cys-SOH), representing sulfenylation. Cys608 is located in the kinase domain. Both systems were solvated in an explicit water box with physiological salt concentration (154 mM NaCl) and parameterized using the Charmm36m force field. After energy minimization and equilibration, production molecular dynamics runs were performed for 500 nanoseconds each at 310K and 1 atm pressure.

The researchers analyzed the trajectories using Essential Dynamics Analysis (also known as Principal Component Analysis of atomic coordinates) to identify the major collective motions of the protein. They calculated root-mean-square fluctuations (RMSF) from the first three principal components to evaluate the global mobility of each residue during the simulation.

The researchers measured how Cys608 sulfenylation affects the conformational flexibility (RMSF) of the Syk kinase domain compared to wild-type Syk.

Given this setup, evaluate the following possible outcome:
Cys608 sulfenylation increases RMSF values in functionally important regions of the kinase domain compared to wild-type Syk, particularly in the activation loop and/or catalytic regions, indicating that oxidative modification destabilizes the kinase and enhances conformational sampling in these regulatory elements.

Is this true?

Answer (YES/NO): NO